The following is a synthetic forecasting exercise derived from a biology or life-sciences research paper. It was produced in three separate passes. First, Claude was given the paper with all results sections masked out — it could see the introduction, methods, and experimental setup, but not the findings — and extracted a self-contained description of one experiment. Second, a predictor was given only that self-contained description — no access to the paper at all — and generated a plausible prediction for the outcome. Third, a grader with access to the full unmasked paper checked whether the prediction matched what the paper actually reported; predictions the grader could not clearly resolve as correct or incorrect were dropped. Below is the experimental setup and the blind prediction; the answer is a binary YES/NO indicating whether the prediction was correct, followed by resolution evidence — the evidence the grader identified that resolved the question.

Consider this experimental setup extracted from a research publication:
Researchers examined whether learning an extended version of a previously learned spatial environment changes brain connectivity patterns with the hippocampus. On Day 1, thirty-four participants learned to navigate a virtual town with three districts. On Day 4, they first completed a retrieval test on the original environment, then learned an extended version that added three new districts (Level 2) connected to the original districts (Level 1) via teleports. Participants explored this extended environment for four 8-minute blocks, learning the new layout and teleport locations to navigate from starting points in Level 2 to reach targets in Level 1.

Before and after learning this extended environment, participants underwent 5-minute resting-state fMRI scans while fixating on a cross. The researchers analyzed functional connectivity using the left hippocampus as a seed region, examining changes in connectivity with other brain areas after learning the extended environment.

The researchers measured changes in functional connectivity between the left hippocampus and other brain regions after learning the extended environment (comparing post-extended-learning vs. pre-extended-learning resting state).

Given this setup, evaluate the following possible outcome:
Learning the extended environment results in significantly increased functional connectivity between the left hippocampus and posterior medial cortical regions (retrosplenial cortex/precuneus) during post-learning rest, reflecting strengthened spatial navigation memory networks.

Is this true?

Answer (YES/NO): NO